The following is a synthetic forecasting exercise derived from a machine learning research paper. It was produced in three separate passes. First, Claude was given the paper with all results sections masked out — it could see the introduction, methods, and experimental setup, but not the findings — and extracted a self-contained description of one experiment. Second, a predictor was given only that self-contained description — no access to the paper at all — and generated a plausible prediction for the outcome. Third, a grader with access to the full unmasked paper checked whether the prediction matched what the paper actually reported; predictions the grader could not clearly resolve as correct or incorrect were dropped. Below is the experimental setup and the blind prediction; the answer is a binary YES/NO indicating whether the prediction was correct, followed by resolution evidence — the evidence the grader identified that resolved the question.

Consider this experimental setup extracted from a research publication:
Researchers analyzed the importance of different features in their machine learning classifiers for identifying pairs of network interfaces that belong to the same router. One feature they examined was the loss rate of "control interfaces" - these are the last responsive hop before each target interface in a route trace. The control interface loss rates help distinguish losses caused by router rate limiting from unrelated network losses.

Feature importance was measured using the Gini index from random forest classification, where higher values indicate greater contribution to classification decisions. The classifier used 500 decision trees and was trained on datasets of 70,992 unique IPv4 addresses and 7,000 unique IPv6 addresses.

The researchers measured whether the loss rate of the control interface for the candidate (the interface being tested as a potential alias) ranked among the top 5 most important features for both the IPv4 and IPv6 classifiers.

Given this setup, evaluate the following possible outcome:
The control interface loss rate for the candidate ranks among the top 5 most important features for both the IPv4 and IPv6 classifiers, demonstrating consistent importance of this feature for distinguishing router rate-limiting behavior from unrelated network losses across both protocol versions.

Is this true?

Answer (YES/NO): YES